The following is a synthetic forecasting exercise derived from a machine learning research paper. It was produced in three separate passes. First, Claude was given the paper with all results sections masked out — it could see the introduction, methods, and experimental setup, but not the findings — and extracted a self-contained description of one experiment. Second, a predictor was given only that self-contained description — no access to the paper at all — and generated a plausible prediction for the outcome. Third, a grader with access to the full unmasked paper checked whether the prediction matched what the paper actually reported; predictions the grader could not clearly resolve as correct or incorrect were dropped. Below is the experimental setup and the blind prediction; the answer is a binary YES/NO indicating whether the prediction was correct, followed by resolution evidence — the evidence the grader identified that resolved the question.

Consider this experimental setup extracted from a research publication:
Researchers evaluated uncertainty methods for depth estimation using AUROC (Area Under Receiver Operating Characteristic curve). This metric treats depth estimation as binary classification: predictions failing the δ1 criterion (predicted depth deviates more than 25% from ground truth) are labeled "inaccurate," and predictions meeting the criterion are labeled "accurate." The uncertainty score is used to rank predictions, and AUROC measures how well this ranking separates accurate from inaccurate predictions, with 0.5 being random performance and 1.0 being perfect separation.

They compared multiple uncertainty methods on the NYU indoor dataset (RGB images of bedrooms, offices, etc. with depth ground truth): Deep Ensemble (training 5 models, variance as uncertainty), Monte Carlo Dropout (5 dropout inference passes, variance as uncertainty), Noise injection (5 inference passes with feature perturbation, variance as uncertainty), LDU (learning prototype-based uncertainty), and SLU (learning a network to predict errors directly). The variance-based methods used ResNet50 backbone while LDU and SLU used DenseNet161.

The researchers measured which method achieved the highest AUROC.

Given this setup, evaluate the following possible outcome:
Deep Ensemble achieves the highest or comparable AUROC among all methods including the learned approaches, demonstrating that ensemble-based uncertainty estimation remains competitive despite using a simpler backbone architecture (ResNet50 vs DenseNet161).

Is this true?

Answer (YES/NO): NO